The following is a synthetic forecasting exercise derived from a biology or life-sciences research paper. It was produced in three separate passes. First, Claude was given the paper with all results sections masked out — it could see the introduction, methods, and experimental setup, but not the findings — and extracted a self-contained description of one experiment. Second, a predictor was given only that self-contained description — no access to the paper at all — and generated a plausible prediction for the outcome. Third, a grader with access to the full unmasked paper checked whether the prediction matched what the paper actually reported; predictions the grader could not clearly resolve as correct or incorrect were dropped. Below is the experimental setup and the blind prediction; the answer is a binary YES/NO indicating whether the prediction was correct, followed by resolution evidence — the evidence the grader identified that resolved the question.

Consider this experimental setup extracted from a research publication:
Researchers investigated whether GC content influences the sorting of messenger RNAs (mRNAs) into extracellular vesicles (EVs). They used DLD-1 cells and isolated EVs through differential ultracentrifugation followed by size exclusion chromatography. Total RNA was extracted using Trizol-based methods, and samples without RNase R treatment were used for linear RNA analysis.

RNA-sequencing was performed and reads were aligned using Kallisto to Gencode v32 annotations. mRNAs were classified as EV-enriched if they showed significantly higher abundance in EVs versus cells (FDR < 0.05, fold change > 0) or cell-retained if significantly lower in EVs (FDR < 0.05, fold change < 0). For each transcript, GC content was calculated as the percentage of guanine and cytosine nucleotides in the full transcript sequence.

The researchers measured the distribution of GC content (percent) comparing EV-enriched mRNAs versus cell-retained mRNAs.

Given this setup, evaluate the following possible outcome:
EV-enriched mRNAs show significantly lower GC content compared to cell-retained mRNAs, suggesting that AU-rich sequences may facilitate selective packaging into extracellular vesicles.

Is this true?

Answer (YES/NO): YES